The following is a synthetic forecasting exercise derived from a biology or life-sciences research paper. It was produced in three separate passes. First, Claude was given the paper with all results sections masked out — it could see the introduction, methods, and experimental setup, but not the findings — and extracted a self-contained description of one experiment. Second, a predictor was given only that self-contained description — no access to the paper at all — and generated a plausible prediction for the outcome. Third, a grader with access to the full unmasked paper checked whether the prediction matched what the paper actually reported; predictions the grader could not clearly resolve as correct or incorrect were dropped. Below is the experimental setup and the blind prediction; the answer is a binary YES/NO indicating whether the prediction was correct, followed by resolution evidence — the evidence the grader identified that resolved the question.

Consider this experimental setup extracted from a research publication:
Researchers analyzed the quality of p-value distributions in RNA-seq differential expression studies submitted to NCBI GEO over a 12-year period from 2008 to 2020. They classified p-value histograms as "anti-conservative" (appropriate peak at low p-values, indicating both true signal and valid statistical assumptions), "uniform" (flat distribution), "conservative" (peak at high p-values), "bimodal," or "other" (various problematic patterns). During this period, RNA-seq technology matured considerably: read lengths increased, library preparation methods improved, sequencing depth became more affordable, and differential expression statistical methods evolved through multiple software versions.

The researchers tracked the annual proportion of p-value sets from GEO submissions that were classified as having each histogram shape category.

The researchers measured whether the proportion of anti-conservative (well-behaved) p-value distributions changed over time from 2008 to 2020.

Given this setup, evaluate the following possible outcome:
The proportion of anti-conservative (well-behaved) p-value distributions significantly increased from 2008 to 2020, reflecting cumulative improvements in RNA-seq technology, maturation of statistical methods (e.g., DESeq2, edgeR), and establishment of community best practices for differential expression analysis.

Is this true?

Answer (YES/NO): YES